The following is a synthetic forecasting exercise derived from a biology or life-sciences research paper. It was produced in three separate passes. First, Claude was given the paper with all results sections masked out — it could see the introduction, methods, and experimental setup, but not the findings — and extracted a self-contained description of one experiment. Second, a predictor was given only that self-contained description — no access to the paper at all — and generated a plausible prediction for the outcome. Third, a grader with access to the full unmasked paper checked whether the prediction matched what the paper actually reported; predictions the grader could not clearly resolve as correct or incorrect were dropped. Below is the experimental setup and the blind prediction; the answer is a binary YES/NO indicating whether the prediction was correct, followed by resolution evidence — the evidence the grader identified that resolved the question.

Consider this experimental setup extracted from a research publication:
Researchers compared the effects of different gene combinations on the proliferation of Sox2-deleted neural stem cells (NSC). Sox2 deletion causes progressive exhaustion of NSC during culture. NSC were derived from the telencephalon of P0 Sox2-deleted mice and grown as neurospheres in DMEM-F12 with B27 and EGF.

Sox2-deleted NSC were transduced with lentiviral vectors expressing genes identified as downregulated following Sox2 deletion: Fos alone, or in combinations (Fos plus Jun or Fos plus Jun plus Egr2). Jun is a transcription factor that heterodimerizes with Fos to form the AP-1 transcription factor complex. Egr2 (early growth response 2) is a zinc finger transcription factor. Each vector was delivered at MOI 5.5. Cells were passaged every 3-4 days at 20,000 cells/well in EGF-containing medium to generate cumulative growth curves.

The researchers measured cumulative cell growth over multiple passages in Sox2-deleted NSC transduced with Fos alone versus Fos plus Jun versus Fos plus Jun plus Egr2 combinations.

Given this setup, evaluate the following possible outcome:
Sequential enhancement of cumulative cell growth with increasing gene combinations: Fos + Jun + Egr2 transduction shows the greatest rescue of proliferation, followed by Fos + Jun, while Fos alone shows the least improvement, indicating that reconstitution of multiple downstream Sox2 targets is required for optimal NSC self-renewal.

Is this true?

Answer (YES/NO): NO